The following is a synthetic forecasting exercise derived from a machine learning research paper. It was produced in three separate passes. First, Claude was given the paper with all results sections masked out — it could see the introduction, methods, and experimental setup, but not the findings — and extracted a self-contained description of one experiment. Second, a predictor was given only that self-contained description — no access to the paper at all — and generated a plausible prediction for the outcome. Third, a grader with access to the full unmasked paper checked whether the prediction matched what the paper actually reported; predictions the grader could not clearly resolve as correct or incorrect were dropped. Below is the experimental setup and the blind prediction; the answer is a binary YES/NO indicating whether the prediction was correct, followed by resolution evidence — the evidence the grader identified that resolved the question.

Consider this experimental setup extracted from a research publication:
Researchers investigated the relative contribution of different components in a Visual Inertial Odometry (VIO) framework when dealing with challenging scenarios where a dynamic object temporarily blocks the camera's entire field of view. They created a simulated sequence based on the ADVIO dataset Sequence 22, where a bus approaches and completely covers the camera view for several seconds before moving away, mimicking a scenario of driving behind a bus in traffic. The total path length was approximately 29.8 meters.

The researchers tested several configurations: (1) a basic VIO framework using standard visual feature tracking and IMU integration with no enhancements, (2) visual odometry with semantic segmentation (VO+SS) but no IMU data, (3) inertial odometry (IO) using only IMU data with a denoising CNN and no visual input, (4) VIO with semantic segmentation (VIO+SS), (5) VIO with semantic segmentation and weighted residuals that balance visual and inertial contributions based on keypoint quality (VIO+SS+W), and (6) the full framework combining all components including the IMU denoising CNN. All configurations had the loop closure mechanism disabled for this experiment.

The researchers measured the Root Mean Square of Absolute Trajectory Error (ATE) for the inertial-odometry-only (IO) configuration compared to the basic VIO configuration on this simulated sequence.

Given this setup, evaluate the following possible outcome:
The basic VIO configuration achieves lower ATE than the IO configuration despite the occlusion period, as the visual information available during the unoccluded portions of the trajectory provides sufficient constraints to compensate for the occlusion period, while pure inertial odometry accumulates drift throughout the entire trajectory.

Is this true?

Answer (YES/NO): NO